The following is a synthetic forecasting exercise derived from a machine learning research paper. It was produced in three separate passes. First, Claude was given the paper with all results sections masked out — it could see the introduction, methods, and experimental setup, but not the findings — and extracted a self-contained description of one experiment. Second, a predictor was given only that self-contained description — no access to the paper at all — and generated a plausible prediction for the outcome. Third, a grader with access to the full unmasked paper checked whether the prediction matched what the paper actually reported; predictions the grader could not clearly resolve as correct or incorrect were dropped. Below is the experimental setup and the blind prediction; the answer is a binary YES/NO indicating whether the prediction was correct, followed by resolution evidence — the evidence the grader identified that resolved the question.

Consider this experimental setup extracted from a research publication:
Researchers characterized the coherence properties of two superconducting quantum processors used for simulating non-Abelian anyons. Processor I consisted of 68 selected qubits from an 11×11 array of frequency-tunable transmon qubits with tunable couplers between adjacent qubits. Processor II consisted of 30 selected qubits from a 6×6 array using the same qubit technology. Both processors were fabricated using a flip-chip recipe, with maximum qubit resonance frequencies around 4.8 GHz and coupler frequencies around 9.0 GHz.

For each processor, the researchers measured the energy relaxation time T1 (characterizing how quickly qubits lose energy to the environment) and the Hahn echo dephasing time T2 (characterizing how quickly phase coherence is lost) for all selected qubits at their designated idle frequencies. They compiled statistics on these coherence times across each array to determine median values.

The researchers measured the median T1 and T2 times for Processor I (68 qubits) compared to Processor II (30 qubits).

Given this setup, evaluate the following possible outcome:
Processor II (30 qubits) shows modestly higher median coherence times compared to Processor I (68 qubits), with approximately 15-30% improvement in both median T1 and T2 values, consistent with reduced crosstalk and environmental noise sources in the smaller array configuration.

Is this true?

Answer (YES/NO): NO